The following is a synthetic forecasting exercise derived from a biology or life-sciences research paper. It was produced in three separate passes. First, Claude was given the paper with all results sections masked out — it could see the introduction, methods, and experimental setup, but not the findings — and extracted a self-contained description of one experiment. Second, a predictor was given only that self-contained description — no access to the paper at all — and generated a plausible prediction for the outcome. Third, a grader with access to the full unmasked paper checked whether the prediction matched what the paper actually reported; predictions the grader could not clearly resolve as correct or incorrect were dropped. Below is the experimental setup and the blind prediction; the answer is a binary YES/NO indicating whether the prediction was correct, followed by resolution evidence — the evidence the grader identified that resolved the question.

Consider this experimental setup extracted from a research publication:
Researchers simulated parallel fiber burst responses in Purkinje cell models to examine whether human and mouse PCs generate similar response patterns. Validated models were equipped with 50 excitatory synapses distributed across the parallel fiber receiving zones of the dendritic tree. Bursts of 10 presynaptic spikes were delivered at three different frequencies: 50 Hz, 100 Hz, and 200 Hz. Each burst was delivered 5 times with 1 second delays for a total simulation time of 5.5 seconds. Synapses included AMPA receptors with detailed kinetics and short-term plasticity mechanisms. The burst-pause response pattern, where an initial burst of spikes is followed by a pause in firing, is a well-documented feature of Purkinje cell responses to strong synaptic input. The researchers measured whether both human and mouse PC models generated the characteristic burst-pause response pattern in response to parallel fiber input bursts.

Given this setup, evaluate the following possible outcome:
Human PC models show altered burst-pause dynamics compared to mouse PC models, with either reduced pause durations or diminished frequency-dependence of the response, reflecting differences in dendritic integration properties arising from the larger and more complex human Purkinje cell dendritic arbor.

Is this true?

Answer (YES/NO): NO